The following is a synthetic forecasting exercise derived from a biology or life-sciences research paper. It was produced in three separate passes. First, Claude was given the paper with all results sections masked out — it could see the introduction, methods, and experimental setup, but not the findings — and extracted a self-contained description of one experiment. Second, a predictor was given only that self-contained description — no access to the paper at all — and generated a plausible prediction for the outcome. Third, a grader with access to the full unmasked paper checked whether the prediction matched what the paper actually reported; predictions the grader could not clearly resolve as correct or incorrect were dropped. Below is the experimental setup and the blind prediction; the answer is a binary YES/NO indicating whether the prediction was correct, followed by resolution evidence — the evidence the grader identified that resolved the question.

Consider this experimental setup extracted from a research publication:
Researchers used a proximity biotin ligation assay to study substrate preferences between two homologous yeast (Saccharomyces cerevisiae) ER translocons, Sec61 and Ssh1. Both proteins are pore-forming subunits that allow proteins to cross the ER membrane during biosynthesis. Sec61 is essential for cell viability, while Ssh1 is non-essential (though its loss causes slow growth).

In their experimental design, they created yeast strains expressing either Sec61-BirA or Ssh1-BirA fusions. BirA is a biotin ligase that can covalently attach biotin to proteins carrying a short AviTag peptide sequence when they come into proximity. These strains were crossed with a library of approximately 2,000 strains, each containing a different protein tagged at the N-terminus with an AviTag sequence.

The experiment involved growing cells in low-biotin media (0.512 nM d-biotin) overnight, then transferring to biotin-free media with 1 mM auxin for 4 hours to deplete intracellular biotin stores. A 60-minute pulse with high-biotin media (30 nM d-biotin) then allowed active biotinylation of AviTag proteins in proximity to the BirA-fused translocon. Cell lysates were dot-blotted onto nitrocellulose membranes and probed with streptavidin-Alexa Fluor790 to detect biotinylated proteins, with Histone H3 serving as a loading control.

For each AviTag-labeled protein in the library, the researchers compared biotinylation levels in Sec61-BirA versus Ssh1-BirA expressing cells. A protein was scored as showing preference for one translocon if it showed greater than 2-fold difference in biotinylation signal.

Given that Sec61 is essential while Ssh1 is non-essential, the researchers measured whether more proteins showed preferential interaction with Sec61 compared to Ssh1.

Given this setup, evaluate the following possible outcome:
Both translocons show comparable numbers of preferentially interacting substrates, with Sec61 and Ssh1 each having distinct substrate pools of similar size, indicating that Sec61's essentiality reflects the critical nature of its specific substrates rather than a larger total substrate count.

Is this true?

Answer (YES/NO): NO